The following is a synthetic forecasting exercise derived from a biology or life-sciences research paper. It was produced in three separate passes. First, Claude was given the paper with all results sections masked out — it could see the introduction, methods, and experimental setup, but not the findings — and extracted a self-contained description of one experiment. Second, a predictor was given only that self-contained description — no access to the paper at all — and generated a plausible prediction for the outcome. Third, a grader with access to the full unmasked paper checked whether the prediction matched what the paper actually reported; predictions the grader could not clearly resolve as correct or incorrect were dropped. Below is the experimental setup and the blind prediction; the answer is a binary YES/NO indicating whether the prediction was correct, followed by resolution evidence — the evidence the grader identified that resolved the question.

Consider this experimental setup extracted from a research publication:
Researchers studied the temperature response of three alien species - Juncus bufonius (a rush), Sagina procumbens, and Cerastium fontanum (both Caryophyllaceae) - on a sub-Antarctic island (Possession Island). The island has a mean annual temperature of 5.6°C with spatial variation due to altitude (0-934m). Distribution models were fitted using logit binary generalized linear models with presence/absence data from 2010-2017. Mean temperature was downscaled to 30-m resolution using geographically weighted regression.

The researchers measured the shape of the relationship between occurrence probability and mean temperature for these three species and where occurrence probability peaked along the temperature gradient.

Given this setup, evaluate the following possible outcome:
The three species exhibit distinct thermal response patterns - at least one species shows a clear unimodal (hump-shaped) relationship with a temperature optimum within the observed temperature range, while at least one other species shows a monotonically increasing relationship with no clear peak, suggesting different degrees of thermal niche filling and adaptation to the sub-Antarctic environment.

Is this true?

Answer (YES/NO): NO